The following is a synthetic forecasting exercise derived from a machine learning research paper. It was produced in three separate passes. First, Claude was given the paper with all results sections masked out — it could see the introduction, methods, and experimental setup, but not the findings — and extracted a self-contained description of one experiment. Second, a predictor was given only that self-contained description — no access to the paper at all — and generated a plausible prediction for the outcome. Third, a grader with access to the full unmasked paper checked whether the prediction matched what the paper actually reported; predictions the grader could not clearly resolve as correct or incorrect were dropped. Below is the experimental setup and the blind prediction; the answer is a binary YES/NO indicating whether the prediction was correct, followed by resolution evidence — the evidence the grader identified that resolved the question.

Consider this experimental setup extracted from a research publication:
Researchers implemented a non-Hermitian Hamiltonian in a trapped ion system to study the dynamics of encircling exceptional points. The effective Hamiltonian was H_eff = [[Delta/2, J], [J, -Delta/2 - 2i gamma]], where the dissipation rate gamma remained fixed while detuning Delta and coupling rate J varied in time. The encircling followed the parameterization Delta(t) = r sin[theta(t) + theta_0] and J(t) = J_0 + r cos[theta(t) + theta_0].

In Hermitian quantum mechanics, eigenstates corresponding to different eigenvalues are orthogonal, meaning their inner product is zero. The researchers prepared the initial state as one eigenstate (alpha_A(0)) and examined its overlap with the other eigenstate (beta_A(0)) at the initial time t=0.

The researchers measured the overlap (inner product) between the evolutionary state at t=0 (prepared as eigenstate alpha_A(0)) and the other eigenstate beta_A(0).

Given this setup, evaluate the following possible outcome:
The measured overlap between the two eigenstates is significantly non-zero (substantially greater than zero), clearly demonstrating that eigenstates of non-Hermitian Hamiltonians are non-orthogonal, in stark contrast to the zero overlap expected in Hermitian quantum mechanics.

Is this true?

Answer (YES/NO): YES